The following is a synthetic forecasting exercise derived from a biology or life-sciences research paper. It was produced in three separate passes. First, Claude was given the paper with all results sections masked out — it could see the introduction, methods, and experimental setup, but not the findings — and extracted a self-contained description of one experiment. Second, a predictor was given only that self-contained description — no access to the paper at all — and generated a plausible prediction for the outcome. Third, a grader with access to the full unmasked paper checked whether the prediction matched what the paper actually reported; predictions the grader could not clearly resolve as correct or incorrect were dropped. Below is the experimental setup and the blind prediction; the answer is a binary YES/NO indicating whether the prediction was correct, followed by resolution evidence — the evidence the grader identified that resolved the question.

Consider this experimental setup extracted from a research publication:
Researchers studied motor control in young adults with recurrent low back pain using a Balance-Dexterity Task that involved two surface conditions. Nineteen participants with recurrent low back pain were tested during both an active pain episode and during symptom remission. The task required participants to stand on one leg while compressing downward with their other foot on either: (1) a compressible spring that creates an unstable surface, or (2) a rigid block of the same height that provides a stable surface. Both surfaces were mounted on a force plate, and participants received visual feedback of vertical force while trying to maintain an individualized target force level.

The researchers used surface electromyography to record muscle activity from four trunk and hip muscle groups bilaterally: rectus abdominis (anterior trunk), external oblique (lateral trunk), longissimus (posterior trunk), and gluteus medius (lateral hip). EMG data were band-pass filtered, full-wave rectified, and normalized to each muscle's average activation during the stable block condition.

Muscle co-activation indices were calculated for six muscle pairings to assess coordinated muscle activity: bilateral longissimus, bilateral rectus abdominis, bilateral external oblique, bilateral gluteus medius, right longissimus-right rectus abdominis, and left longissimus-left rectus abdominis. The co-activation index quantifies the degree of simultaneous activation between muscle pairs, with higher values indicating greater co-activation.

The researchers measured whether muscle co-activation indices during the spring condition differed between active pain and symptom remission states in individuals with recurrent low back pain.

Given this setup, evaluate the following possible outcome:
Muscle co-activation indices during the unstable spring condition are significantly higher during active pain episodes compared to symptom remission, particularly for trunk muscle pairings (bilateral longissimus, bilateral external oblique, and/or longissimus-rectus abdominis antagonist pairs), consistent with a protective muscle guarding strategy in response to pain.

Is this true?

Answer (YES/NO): YES